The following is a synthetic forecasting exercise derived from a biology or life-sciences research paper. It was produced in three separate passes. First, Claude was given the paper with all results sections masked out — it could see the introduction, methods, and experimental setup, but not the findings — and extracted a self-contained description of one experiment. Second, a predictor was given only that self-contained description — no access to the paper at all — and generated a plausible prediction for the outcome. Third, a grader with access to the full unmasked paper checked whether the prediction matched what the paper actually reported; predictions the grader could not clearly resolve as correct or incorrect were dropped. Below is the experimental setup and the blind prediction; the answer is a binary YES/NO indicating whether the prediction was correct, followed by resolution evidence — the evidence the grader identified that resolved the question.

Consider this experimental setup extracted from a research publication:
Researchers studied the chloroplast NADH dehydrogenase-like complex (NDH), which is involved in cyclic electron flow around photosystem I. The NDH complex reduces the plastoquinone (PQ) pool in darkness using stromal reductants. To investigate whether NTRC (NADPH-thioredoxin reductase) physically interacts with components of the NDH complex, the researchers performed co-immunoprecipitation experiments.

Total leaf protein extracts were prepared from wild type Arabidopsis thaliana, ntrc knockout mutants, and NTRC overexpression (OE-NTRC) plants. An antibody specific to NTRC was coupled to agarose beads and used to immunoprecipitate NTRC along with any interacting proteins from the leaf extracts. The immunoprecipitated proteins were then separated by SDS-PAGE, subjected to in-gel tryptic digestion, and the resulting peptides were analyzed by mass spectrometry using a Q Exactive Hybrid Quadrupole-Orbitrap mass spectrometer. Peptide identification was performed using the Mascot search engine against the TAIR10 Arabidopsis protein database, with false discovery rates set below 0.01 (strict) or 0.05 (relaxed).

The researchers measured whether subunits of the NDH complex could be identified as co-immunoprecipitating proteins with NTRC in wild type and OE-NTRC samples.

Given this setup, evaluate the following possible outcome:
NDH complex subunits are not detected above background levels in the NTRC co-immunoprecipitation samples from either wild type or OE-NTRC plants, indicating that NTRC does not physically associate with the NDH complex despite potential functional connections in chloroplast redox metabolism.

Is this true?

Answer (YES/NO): NO